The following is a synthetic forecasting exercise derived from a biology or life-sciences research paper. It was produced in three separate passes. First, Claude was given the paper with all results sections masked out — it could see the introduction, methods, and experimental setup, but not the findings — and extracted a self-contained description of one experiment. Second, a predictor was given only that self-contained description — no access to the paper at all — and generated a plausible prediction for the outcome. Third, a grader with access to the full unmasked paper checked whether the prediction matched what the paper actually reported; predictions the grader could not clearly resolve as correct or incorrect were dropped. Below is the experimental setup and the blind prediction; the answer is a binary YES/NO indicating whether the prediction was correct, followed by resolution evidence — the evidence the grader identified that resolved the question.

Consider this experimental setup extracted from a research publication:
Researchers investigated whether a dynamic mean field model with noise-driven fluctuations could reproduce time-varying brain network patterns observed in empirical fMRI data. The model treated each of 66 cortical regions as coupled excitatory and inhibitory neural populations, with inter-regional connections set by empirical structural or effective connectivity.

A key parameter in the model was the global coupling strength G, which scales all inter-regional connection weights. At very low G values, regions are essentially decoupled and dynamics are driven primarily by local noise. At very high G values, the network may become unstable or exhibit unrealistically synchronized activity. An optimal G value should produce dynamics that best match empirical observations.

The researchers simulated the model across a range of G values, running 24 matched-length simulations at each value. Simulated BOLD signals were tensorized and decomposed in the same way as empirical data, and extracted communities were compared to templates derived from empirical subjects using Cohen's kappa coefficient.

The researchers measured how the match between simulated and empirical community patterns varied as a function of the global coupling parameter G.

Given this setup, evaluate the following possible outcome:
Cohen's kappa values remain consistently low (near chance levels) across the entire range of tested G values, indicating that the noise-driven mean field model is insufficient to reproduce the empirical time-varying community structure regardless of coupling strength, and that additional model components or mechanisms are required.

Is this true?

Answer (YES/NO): NO